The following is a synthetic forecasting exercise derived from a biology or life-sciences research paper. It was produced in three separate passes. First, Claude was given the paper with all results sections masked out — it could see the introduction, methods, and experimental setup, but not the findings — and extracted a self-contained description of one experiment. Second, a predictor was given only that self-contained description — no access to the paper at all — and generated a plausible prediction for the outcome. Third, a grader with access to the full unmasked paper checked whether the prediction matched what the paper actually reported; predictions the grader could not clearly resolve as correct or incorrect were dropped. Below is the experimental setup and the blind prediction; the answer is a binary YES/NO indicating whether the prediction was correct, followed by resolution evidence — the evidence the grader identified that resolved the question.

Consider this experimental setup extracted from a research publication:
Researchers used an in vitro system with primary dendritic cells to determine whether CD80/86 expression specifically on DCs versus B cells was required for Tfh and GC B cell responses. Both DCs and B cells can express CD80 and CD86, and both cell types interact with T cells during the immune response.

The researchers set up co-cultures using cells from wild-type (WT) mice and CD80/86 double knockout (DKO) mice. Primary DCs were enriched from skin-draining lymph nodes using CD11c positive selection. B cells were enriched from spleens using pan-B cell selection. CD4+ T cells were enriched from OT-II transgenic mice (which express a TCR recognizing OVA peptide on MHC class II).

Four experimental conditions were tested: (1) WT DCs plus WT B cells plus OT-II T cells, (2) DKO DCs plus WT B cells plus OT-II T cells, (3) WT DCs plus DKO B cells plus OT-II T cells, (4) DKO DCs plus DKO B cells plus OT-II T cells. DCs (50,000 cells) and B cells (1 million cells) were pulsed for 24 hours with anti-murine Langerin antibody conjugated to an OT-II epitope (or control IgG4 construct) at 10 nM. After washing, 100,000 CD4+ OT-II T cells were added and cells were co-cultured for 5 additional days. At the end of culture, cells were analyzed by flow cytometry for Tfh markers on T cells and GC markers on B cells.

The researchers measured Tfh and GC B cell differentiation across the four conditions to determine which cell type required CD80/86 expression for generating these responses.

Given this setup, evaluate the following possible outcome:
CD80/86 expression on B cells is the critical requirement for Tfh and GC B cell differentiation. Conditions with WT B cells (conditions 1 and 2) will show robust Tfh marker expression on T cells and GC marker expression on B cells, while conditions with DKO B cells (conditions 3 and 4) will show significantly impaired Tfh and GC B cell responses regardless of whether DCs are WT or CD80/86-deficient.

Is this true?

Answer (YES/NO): NO